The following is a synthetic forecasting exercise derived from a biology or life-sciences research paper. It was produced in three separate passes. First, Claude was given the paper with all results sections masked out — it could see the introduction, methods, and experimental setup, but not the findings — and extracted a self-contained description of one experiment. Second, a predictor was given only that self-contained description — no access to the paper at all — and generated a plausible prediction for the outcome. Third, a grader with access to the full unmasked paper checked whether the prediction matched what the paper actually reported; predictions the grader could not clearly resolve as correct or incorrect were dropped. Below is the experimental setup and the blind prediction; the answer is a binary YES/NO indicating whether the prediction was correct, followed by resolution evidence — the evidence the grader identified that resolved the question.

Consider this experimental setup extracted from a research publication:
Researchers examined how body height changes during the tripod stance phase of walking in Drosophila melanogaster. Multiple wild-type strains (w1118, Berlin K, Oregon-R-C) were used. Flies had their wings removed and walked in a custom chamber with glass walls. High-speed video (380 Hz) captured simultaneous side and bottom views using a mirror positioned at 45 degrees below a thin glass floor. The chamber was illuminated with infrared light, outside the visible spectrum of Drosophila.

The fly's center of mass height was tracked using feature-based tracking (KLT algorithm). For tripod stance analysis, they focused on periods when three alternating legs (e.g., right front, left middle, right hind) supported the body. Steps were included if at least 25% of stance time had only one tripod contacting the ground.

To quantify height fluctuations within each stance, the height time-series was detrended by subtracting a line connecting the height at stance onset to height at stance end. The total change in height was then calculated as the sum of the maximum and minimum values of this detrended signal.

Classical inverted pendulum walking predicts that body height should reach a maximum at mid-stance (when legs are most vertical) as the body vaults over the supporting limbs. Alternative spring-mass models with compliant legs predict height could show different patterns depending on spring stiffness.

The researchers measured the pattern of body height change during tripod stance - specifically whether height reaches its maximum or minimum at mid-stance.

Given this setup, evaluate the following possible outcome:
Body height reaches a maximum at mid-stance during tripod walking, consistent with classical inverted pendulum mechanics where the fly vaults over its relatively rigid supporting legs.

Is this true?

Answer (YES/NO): NO